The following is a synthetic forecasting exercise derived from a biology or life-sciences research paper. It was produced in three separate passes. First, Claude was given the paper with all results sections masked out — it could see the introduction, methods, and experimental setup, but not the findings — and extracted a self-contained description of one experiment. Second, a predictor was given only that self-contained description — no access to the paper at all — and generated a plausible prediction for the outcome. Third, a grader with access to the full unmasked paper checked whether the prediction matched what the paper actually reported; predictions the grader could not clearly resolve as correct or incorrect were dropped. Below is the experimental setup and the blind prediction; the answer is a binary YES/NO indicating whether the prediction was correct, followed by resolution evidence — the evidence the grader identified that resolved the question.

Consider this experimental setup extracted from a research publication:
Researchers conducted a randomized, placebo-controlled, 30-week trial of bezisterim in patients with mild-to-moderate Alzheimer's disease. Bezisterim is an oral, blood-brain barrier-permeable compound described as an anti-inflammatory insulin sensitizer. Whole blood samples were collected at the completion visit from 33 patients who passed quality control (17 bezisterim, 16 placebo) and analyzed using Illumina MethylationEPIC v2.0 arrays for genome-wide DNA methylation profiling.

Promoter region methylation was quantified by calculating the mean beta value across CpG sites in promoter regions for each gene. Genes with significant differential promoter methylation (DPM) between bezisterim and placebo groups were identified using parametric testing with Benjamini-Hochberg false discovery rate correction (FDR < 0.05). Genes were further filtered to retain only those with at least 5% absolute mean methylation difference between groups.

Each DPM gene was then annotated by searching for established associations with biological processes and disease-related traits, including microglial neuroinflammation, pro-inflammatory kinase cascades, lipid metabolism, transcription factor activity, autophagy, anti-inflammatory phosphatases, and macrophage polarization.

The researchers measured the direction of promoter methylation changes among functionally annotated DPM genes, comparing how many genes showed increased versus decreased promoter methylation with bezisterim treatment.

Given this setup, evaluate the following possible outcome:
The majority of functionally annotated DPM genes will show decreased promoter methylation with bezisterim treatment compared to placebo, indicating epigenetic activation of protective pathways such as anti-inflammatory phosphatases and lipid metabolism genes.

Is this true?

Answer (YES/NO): NO